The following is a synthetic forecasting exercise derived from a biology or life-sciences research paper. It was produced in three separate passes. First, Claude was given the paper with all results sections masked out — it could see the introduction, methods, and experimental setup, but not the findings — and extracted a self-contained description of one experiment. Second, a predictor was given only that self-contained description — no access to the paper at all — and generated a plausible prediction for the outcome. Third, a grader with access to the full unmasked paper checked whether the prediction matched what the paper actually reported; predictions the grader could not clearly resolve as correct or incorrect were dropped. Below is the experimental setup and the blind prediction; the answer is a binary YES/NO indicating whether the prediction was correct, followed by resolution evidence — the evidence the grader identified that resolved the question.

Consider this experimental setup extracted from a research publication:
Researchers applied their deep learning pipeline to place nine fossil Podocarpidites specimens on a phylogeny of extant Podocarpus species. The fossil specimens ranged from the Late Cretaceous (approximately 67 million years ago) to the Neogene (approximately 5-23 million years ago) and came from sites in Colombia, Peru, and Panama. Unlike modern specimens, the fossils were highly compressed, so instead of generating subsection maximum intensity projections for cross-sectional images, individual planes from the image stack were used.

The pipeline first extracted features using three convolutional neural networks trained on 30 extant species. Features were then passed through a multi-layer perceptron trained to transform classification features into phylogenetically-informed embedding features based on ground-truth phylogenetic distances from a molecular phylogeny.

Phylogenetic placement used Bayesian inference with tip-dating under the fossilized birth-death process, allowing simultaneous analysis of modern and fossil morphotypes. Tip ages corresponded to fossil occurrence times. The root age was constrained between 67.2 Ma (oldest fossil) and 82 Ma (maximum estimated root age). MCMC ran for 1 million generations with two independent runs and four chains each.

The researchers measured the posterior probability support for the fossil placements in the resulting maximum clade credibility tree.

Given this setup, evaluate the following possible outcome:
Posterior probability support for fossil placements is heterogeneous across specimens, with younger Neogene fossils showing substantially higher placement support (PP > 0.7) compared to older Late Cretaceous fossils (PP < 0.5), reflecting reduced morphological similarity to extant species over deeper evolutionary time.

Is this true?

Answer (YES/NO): NO